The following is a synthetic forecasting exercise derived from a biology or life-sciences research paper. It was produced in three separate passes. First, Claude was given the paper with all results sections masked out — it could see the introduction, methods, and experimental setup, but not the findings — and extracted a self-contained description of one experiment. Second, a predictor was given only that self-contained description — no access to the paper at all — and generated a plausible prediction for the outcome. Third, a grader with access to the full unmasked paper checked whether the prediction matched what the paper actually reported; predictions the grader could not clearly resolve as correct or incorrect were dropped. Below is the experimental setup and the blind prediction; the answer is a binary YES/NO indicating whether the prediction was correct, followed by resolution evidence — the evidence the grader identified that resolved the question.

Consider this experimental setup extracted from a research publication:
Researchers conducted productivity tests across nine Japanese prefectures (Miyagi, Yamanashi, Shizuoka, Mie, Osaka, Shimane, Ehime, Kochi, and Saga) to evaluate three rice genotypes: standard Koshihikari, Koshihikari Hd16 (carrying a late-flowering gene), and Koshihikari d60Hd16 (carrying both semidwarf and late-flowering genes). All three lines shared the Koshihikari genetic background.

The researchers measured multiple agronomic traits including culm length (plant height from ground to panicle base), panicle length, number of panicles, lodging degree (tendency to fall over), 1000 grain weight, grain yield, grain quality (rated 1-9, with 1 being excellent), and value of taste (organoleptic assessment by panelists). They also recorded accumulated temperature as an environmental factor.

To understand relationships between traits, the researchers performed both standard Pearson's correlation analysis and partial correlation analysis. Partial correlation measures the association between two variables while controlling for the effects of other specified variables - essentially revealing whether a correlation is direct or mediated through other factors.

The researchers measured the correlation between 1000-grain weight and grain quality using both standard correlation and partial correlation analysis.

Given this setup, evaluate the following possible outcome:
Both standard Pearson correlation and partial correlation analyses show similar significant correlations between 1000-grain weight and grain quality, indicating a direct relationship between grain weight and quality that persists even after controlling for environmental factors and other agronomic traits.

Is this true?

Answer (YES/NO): NO